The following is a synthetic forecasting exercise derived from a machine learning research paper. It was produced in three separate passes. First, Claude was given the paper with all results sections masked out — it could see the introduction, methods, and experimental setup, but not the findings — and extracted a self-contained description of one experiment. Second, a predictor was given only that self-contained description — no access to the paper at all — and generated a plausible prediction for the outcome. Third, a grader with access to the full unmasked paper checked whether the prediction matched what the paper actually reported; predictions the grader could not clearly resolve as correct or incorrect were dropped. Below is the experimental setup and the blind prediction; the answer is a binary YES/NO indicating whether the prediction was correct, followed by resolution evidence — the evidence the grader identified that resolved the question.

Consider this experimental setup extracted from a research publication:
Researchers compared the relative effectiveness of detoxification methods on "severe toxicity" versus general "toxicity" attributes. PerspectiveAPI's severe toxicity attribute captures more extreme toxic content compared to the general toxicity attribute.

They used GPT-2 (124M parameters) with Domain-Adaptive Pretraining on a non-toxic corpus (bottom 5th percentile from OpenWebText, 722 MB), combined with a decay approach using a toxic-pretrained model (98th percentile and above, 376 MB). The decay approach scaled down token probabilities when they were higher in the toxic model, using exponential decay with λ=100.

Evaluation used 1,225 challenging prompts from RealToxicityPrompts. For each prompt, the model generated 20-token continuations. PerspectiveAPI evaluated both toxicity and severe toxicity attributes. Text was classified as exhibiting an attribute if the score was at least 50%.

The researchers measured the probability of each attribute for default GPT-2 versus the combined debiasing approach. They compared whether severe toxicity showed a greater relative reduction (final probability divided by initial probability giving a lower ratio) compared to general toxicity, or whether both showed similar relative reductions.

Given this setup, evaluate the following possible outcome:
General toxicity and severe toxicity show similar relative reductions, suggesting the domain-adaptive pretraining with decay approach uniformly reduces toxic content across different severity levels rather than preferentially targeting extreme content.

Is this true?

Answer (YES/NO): NO